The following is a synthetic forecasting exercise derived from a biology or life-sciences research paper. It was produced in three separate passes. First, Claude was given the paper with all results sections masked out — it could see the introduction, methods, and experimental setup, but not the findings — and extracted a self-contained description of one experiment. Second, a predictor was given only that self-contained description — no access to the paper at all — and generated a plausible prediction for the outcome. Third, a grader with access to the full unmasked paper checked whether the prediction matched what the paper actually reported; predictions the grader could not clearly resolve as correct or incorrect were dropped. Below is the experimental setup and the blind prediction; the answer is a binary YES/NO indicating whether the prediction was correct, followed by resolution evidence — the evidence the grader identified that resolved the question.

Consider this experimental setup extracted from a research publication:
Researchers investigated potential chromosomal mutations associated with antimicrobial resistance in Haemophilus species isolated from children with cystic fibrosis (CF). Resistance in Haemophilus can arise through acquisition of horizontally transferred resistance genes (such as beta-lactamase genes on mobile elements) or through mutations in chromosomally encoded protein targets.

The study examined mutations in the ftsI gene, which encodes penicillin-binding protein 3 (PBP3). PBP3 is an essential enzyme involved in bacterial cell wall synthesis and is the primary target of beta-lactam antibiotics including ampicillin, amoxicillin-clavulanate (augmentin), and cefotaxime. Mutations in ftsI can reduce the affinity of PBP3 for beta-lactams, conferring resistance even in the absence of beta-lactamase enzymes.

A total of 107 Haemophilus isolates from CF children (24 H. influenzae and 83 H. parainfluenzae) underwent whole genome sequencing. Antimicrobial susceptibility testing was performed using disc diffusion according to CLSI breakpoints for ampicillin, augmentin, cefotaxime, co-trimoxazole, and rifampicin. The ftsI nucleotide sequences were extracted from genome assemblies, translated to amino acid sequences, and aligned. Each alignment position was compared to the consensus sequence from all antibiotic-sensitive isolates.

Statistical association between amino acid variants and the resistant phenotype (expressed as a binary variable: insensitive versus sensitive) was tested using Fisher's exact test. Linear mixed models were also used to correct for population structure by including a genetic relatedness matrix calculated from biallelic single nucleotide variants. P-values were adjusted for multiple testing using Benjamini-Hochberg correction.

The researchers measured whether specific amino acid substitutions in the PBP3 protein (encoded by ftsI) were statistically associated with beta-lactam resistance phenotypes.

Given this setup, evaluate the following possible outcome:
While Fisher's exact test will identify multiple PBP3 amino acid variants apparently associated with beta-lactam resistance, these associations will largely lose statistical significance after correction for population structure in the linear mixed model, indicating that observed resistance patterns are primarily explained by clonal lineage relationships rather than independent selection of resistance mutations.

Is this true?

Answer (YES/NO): NO